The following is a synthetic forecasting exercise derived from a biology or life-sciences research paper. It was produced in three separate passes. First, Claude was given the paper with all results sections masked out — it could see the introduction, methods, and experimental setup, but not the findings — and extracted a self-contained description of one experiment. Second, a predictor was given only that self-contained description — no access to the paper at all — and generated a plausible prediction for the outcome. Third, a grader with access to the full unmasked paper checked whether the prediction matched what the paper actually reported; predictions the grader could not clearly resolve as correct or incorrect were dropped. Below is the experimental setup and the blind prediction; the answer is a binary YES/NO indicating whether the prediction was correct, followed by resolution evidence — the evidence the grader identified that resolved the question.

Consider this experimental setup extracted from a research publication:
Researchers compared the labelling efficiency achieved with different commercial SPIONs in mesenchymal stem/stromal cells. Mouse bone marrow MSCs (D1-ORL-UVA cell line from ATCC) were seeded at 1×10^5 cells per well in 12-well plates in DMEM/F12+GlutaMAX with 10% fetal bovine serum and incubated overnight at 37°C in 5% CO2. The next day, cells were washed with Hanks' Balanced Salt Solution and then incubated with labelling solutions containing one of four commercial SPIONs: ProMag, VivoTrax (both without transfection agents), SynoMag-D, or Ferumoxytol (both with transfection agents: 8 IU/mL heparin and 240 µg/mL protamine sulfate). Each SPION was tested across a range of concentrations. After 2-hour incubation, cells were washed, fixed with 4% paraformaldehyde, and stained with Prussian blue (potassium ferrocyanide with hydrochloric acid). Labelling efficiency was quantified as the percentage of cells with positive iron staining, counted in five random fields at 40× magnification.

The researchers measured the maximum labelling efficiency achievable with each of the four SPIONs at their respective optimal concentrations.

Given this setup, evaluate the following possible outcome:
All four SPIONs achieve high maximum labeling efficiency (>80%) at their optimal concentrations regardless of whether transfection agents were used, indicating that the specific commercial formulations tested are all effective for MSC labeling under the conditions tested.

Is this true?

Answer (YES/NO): NO